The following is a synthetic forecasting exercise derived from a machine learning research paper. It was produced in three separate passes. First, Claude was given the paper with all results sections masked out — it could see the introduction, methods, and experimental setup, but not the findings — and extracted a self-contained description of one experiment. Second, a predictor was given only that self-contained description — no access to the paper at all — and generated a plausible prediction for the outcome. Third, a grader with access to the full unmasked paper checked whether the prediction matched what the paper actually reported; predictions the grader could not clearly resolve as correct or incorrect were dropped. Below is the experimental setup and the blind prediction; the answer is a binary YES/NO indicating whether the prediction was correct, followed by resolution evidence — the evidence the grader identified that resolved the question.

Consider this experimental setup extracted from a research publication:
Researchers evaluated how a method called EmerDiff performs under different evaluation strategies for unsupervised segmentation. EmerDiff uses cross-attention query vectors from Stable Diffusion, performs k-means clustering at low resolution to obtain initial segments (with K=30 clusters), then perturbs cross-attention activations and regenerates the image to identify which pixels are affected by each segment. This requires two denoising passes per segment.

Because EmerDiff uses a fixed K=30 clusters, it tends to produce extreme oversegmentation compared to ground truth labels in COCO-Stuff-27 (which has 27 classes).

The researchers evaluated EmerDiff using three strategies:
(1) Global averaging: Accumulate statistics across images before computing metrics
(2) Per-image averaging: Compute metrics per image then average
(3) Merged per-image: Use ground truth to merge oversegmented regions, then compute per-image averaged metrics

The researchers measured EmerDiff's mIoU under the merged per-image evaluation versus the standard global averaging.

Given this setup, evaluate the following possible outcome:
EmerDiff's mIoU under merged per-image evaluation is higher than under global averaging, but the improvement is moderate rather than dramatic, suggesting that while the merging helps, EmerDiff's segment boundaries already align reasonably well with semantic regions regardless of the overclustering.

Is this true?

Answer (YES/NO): NO